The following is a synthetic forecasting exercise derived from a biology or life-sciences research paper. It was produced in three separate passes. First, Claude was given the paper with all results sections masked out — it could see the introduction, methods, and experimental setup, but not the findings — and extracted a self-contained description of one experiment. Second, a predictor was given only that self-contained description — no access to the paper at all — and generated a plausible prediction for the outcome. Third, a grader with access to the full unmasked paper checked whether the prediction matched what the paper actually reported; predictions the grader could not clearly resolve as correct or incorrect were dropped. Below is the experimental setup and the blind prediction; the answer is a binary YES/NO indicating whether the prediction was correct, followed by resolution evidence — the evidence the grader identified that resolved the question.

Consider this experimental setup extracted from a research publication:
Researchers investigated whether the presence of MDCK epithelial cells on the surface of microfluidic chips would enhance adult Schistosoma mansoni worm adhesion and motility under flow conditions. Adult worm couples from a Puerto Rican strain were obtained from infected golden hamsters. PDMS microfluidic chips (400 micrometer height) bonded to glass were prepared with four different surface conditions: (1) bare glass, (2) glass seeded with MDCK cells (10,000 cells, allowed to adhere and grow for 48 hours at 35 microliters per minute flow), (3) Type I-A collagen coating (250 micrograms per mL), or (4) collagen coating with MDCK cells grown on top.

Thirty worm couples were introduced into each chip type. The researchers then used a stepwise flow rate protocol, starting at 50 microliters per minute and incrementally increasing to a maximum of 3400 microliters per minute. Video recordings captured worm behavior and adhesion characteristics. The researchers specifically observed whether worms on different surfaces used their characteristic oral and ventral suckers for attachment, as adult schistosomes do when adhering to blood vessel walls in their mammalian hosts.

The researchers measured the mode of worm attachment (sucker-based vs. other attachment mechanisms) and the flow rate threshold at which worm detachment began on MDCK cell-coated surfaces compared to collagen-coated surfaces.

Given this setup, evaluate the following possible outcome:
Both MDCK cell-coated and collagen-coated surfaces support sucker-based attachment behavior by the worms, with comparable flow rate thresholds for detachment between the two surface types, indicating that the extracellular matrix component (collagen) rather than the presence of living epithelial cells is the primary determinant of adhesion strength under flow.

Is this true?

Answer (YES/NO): NO